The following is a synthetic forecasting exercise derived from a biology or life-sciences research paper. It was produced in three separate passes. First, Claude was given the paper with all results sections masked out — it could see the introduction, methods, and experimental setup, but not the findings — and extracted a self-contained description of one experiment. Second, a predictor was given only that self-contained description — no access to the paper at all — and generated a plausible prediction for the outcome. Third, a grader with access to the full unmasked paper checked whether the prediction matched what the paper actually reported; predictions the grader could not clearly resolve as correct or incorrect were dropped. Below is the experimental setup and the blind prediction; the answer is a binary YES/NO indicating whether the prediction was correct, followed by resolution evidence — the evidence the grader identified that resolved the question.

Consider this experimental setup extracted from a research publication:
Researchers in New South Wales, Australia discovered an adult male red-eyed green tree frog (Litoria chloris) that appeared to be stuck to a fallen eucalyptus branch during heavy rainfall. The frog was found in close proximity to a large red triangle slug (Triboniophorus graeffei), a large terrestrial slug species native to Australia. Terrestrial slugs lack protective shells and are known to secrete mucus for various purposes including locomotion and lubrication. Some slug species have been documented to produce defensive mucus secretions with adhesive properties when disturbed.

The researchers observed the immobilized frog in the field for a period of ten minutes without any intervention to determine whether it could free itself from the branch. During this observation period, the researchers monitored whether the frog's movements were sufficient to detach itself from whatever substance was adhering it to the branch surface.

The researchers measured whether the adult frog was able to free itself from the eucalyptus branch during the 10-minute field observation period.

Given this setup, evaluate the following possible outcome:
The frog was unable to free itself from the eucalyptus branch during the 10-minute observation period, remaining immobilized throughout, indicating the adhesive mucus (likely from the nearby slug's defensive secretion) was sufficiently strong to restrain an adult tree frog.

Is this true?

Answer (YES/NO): YES